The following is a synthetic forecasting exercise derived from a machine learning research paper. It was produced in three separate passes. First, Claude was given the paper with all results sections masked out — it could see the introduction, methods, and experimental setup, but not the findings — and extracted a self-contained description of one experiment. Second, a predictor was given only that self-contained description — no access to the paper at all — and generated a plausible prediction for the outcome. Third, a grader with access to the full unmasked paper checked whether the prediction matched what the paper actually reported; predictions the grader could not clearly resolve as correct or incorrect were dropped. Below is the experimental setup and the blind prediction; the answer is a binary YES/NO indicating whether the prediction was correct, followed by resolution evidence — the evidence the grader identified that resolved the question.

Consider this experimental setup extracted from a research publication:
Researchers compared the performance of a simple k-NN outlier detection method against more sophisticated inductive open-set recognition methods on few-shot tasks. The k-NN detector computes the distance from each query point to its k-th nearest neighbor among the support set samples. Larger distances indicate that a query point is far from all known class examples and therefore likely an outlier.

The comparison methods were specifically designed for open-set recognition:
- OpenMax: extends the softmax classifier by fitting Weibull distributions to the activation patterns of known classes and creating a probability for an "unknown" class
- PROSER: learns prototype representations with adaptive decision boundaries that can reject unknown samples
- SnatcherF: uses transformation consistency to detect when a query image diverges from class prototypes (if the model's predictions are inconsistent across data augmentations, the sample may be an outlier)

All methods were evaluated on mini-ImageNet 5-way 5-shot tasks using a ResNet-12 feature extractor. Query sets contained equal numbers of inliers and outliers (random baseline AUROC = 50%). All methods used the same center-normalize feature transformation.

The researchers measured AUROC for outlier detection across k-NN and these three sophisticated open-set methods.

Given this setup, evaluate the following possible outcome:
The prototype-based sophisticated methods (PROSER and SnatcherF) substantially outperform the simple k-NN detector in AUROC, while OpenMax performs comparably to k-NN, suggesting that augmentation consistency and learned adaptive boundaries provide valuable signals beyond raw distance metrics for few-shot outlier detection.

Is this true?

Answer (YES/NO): NO